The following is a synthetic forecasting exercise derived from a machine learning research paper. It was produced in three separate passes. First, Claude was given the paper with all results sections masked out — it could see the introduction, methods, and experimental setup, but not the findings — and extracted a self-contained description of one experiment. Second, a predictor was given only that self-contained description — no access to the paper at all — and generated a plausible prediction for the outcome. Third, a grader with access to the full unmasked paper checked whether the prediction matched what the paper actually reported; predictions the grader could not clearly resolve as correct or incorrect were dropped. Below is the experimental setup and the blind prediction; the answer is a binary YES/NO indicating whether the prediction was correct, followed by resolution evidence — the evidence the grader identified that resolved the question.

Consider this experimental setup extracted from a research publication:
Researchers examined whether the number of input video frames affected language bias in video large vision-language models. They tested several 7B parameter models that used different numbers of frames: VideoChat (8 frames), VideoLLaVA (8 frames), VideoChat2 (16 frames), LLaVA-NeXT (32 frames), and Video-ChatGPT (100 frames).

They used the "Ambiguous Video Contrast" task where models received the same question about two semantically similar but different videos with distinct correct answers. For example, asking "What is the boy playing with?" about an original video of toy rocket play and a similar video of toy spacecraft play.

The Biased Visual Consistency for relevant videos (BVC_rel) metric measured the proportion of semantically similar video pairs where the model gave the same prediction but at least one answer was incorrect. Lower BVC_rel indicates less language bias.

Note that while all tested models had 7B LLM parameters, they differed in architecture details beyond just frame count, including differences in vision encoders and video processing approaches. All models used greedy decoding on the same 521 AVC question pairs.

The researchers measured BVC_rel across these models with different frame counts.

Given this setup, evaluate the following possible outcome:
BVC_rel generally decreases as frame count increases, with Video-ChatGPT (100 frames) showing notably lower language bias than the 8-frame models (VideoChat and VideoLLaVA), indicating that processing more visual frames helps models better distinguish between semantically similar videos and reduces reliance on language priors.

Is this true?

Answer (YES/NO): NO